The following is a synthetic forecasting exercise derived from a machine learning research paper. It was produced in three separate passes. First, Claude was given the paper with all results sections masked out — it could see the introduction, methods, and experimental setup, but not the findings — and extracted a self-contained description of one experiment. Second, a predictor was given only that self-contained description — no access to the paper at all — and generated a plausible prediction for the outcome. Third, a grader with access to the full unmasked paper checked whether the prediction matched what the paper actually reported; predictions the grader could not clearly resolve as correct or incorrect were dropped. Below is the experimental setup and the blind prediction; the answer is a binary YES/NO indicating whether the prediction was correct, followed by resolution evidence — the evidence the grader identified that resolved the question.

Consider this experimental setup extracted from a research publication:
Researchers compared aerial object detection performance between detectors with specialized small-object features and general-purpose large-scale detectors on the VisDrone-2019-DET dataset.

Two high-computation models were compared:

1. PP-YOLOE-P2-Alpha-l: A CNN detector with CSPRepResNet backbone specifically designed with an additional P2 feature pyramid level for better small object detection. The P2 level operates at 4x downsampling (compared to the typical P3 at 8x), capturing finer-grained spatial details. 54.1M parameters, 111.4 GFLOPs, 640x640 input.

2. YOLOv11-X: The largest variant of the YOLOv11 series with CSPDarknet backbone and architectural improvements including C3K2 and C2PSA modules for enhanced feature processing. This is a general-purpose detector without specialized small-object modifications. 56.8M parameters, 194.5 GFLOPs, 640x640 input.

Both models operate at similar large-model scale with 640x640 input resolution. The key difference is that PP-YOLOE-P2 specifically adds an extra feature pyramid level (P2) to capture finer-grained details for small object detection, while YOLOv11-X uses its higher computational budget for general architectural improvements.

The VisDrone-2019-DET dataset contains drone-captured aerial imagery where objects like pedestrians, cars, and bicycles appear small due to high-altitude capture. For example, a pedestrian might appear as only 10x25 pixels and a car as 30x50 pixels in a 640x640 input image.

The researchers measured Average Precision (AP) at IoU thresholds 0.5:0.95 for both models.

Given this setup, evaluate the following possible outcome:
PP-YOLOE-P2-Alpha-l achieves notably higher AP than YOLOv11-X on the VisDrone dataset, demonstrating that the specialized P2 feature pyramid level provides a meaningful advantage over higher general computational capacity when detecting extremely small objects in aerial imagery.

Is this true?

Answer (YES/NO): YES